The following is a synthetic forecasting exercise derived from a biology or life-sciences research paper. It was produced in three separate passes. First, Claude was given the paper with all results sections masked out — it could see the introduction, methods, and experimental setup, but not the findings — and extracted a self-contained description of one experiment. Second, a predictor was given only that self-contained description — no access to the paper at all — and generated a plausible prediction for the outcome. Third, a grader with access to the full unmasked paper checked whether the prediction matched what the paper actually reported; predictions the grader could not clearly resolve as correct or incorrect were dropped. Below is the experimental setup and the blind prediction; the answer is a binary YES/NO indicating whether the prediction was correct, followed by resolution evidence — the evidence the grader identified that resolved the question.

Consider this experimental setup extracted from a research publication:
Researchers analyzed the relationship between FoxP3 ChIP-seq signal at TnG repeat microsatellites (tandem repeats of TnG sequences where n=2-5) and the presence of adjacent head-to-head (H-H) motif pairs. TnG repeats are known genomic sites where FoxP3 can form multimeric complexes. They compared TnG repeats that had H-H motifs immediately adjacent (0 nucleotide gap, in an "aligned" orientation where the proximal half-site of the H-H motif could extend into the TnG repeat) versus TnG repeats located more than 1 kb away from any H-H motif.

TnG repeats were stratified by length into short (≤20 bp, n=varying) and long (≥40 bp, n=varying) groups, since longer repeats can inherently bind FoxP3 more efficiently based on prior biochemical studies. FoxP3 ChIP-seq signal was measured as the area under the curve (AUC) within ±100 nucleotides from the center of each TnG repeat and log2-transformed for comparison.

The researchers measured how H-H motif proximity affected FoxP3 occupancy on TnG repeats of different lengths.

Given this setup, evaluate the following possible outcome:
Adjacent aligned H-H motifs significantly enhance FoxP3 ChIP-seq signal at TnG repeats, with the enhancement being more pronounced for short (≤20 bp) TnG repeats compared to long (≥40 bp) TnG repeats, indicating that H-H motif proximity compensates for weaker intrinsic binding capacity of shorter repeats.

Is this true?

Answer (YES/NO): YES